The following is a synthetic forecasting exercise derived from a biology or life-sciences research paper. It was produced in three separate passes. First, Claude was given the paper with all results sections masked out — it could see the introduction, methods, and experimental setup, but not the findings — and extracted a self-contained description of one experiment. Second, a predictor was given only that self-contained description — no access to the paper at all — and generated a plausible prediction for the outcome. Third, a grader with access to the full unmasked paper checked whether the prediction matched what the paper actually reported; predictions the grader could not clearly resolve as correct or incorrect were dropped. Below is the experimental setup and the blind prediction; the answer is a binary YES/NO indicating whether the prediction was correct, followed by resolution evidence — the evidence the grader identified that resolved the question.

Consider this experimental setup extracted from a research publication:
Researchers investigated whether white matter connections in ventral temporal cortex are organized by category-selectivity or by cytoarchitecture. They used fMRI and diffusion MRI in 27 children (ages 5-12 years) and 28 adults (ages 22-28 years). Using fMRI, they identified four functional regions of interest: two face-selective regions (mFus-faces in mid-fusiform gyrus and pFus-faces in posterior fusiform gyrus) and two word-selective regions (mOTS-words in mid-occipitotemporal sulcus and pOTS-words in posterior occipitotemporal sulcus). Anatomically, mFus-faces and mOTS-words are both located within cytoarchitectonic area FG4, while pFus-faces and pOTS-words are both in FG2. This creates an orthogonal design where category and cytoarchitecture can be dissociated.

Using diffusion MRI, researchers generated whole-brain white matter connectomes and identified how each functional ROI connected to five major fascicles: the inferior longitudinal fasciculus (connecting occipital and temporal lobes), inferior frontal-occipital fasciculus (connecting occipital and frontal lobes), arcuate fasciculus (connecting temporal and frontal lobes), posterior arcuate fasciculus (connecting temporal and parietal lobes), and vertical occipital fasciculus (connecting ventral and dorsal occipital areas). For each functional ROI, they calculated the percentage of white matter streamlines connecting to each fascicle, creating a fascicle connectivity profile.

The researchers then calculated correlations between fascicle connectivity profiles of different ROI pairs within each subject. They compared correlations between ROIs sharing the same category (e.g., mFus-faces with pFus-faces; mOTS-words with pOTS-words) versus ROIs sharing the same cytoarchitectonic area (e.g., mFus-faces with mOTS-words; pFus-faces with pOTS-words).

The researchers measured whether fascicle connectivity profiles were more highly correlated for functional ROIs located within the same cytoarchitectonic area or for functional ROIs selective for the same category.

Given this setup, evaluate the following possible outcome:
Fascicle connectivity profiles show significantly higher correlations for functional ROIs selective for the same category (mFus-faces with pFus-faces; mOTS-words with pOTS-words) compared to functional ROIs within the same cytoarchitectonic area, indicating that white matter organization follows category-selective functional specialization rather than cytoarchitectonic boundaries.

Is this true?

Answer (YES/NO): NO